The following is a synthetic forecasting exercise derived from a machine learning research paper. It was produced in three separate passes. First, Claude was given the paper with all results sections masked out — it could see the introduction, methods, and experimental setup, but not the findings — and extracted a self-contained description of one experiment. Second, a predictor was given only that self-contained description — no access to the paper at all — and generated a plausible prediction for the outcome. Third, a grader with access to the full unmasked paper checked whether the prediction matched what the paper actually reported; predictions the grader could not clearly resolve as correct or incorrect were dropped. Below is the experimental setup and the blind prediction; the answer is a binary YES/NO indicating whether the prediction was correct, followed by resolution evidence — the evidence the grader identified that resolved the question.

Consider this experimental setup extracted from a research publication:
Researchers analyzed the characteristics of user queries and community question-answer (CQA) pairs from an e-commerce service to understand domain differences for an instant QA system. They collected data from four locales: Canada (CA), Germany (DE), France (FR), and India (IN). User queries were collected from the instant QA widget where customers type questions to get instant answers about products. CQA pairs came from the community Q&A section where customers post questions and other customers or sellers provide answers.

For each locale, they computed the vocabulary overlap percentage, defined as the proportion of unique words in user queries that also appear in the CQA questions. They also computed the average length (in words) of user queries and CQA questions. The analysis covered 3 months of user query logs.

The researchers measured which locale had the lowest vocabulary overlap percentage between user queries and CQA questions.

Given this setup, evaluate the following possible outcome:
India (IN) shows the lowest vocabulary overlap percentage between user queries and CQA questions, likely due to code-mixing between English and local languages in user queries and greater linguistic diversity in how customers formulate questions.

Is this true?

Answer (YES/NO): YES